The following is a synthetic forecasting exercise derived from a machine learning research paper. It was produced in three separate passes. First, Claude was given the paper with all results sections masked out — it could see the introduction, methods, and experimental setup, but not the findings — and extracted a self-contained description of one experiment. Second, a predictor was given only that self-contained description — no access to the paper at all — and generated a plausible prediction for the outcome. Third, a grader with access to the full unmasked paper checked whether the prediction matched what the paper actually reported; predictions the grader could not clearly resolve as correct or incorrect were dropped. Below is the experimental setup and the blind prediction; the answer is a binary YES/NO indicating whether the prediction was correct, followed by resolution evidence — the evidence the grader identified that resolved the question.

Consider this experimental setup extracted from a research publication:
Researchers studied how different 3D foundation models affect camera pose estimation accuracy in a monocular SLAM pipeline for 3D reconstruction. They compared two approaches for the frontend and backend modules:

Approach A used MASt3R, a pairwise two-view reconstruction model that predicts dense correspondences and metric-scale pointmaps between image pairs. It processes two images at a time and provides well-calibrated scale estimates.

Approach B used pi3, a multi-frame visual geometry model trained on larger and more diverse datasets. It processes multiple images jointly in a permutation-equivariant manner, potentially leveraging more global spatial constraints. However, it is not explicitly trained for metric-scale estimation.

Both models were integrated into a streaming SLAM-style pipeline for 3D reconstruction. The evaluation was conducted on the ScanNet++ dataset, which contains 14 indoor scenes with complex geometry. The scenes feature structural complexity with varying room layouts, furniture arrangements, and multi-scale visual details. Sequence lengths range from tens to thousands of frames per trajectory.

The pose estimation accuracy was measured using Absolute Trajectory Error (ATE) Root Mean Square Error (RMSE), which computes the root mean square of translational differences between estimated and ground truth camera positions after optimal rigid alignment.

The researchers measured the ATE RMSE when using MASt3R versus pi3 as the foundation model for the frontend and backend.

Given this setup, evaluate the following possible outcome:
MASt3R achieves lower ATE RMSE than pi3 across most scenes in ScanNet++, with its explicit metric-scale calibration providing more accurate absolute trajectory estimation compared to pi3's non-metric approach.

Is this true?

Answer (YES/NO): YES